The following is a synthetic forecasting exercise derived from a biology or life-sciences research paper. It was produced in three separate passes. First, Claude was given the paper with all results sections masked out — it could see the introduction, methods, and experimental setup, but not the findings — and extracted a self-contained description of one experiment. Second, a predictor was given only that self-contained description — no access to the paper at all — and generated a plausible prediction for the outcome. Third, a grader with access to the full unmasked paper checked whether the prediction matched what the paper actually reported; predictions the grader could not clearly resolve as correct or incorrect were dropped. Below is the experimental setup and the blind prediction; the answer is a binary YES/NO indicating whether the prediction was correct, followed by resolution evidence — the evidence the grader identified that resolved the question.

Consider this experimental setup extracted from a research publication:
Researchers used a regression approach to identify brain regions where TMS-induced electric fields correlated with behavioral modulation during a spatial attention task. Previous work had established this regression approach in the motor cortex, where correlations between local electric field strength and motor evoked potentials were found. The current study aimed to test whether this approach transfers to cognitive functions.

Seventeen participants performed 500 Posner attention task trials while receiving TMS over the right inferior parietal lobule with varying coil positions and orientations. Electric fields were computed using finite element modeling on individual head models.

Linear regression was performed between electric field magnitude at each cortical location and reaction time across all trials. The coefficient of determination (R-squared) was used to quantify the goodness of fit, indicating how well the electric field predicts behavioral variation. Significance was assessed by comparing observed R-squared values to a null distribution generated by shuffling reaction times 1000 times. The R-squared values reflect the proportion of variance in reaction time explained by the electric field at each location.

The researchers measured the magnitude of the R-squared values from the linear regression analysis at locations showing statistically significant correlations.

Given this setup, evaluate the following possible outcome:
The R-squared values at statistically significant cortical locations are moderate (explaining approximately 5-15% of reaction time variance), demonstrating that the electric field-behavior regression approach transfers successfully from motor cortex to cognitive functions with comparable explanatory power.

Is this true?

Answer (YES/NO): NO